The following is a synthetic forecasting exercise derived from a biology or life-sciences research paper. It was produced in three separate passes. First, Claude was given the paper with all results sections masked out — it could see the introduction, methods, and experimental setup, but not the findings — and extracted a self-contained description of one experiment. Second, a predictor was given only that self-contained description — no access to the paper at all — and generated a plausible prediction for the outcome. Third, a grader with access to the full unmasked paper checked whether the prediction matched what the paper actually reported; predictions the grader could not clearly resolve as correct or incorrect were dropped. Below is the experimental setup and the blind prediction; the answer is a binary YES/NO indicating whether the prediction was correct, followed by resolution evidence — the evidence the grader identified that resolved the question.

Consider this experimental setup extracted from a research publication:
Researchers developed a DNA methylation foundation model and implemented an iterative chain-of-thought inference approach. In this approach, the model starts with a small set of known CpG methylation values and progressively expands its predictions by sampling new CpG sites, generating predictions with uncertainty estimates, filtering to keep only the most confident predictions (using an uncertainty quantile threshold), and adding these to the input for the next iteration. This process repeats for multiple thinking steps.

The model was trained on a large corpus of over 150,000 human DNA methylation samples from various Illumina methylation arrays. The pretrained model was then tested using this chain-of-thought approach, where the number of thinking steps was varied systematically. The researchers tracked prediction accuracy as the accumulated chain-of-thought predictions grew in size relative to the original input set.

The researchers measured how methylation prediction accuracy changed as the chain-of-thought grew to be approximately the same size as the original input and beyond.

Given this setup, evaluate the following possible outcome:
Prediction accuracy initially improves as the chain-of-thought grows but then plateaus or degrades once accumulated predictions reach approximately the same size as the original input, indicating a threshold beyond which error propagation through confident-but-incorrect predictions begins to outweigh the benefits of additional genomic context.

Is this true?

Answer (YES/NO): YES